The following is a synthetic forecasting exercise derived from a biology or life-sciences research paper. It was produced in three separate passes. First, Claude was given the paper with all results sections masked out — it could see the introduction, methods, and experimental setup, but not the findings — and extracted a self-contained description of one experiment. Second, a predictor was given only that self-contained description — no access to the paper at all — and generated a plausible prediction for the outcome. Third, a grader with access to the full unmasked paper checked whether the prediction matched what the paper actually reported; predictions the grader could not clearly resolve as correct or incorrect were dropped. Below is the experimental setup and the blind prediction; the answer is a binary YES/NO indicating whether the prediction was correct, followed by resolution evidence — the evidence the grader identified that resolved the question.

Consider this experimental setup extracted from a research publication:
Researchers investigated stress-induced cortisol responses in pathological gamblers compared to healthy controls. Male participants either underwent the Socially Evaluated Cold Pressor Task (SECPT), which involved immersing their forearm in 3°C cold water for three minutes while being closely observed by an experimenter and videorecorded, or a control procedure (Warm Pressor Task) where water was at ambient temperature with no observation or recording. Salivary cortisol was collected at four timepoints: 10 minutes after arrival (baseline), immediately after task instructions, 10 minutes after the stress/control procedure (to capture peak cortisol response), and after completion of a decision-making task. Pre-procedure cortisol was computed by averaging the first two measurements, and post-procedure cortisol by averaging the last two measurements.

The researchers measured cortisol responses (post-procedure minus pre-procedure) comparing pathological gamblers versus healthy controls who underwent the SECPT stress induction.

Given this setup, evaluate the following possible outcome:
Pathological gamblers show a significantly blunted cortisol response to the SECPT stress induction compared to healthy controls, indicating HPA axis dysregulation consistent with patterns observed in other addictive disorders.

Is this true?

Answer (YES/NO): NO